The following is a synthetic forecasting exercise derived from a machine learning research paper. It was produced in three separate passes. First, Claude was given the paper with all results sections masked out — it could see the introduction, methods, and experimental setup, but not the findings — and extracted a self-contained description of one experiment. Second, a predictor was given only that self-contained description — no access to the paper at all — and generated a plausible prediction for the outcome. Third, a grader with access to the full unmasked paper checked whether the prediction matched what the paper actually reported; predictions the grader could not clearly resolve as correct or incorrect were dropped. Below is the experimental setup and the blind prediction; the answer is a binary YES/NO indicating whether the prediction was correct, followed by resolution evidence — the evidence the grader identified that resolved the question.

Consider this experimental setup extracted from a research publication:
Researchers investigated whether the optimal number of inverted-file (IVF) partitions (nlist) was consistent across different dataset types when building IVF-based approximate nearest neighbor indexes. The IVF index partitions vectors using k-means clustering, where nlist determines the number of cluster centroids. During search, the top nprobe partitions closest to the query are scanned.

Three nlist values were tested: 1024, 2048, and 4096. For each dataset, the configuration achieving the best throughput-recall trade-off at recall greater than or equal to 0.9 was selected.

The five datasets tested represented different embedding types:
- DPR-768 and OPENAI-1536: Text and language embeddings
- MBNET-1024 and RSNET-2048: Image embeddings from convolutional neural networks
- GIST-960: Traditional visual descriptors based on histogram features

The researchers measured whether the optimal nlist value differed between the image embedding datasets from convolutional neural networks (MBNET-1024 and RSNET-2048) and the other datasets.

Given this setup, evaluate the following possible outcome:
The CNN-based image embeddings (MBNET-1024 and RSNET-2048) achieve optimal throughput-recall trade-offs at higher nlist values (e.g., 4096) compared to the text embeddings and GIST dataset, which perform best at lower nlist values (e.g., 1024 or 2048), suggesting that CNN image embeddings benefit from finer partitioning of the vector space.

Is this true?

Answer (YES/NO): NO